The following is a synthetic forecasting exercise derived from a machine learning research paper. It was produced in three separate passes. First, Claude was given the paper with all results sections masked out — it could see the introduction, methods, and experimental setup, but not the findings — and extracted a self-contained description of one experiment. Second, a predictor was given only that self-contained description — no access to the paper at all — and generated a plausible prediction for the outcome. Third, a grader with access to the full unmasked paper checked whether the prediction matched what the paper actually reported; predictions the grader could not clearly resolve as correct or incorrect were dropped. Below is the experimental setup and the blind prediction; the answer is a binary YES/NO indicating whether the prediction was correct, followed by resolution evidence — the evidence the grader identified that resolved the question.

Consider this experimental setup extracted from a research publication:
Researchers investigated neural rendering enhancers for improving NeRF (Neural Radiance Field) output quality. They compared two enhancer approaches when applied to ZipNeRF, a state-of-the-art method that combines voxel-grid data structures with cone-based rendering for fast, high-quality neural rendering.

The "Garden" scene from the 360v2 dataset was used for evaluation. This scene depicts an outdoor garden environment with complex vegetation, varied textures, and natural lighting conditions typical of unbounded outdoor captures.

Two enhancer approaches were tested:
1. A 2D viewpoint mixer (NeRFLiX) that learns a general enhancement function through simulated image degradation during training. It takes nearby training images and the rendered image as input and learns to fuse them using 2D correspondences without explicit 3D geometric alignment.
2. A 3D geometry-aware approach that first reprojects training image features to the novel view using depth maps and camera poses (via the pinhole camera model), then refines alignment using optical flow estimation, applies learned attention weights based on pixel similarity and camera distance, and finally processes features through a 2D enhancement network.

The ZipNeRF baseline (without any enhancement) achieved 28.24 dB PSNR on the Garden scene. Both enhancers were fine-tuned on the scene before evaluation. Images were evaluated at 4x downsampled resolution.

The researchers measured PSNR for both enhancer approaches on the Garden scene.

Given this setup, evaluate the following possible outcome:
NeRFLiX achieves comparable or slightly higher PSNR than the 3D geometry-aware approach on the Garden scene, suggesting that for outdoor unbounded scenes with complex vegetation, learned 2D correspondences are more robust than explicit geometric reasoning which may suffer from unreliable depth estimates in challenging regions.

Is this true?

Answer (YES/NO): NO